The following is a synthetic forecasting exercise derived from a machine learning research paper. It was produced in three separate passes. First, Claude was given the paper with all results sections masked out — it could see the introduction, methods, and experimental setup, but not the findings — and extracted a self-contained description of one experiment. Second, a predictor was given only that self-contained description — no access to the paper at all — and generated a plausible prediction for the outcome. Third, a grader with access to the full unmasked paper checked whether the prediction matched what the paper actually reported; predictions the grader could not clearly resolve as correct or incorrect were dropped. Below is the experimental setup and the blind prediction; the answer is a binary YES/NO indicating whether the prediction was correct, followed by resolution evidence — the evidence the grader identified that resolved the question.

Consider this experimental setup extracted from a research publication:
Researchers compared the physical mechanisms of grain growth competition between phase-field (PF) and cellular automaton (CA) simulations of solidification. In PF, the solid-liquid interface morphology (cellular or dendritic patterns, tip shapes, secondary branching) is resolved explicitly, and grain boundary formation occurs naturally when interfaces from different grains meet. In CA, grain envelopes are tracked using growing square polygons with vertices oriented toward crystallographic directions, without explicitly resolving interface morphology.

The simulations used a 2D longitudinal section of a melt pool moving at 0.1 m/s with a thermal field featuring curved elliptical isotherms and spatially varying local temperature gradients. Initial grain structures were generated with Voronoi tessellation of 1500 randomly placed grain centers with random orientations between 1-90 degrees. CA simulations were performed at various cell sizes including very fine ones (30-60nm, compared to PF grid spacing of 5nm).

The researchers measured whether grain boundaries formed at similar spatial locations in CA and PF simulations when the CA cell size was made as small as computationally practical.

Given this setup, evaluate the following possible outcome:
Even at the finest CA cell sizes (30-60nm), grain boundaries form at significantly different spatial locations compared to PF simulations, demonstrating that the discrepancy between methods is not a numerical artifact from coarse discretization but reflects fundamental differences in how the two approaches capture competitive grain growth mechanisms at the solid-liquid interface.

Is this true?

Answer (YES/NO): YES